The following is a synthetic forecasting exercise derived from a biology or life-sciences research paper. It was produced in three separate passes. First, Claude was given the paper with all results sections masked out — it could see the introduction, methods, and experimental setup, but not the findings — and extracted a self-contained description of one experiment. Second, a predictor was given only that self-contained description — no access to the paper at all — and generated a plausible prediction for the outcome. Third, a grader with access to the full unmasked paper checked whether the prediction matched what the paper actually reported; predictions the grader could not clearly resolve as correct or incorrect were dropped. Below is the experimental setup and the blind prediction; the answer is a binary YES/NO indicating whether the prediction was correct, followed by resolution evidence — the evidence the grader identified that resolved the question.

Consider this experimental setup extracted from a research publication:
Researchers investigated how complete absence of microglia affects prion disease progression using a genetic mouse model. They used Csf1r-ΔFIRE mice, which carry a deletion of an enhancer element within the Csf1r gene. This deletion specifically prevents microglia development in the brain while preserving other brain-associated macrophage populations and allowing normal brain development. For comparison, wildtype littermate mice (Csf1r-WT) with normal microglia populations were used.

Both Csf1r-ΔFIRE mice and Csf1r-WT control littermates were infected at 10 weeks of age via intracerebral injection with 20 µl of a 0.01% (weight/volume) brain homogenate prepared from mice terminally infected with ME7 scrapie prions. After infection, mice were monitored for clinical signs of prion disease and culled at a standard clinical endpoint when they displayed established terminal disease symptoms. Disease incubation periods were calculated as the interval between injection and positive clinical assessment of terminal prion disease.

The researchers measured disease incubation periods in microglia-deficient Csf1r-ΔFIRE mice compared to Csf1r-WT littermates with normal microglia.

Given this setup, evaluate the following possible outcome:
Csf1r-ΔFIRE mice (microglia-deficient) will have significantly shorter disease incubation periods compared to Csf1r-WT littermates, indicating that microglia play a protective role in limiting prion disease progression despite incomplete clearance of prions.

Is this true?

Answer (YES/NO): YES